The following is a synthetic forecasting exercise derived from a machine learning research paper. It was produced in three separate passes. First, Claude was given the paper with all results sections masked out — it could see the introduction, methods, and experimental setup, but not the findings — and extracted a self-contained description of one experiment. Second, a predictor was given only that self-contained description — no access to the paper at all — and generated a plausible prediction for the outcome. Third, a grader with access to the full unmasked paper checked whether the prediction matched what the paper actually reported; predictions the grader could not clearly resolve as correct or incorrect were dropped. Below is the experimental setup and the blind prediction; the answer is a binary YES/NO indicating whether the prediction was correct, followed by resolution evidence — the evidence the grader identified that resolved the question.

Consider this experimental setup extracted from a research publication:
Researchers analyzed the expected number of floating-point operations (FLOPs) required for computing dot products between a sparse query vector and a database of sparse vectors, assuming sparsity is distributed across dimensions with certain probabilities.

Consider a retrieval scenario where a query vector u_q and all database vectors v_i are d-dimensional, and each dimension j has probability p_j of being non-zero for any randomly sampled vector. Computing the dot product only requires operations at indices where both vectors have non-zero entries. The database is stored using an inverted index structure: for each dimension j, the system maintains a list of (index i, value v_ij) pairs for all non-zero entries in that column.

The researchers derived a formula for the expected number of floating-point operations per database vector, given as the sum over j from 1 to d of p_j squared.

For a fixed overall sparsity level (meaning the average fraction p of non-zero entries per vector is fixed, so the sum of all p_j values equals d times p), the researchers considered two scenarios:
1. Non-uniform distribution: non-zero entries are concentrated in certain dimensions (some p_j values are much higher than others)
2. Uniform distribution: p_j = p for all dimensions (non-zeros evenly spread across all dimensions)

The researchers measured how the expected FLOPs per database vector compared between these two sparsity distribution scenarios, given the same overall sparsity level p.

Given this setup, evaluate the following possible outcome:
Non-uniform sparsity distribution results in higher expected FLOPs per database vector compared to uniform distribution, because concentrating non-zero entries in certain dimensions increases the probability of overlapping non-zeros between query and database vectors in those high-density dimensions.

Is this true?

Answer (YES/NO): YES